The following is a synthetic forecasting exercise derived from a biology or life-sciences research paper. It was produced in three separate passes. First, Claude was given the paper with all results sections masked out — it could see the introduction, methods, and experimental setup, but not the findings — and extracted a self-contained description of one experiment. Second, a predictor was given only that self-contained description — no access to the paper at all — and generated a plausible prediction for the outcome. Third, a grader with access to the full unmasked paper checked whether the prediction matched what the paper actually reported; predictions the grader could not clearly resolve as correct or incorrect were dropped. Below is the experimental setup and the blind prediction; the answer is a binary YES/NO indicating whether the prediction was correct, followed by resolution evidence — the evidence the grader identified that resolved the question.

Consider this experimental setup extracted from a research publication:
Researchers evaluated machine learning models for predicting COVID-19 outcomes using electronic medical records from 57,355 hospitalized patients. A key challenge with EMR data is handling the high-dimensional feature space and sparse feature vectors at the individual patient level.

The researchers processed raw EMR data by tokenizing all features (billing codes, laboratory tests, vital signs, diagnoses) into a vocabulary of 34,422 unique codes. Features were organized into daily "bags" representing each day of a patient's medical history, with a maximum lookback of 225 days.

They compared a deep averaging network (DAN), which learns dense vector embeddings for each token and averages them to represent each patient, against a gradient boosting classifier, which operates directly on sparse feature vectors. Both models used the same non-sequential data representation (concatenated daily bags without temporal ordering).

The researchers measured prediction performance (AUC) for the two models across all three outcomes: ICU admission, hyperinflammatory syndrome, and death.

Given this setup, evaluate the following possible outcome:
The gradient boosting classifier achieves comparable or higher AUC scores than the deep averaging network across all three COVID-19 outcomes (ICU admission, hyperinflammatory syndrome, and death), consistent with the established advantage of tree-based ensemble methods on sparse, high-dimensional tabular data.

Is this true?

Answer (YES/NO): YES